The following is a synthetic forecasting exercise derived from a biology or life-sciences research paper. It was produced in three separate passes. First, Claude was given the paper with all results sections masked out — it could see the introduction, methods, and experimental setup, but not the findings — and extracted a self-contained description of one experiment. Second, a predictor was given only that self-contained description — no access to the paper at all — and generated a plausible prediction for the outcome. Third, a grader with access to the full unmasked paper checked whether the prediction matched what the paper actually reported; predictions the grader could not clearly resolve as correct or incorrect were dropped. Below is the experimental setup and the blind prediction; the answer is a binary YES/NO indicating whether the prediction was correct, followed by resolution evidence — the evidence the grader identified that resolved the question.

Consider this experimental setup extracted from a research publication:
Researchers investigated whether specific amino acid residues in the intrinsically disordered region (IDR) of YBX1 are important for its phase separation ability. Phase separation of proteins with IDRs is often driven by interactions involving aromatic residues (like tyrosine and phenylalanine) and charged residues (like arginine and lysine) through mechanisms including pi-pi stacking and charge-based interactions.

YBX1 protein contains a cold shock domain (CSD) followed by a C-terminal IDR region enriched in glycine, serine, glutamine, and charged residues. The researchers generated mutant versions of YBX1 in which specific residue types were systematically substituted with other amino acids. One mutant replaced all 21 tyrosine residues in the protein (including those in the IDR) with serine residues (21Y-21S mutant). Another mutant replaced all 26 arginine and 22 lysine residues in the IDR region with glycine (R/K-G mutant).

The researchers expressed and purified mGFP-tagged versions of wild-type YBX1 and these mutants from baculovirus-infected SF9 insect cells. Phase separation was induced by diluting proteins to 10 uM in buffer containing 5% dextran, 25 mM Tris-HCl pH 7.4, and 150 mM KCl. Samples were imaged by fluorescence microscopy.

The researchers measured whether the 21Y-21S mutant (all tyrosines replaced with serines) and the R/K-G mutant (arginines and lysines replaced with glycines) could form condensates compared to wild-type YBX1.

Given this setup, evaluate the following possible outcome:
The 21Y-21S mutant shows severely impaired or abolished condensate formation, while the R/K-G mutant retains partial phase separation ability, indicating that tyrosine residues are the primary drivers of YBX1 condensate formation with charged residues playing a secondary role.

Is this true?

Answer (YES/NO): NO